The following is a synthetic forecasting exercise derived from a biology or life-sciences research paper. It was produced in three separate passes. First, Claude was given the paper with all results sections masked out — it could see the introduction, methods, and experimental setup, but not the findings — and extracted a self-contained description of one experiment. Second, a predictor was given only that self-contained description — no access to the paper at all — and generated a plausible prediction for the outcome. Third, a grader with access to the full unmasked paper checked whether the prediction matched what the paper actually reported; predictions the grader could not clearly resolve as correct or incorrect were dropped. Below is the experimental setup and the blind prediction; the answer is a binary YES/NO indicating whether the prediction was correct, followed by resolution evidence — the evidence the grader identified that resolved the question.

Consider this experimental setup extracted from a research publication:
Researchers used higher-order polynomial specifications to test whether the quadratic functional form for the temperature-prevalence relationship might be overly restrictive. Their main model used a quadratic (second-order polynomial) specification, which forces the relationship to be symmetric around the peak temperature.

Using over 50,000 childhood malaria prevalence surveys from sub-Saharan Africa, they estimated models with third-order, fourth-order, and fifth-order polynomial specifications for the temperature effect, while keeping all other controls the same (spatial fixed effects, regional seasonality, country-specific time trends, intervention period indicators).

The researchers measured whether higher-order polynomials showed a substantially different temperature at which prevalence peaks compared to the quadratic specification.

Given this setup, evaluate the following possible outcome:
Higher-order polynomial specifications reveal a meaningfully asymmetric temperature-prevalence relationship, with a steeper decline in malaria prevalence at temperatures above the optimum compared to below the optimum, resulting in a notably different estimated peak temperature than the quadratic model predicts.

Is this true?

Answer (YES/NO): NO